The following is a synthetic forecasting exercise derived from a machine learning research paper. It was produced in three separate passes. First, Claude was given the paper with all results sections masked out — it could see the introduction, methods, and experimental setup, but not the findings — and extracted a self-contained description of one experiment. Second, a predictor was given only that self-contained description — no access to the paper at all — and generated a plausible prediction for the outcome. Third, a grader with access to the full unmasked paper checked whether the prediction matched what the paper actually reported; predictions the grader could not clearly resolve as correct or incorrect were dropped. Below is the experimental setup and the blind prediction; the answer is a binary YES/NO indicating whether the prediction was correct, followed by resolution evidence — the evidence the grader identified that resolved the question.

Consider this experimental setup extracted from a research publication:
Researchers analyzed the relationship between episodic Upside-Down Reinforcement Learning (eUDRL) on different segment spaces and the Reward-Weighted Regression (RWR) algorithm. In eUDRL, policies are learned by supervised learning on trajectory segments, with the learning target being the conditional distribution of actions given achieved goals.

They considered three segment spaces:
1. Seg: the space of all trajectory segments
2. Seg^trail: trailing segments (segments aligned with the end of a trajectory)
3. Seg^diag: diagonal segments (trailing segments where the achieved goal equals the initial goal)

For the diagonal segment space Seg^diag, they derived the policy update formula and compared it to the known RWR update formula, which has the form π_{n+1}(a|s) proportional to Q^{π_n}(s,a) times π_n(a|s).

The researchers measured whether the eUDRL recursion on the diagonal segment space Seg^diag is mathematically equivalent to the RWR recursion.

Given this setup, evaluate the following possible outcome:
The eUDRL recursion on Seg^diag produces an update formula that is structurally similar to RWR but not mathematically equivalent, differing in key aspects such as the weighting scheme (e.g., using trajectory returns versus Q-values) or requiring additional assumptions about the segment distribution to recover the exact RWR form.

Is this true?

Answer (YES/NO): NO